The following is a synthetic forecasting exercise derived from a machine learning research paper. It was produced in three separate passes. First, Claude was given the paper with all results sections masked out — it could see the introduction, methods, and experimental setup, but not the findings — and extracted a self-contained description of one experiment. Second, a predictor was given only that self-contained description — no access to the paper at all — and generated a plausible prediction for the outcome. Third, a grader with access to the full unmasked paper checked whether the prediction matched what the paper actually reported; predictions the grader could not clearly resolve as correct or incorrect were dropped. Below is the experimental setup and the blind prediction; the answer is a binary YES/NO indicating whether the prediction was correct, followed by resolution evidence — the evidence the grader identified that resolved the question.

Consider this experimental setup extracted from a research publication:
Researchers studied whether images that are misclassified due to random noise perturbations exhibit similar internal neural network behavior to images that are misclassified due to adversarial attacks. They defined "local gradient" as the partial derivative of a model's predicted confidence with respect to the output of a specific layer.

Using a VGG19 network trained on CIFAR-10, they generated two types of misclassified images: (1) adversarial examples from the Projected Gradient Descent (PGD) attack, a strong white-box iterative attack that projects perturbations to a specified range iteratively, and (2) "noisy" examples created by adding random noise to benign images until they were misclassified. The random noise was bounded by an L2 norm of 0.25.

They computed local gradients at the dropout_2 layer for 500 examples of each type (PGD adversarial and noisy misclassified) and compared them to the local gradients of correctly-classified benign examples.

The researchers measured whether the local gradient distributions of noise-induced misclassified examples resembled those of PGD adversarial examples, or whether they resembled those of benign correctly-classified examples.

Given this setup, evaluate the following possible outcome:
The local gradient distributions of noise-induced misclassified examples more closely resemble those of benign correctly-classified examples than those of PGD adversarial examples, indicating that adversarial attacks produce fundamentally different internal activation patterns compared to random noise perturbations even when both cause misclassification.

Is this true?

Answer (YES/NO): NO